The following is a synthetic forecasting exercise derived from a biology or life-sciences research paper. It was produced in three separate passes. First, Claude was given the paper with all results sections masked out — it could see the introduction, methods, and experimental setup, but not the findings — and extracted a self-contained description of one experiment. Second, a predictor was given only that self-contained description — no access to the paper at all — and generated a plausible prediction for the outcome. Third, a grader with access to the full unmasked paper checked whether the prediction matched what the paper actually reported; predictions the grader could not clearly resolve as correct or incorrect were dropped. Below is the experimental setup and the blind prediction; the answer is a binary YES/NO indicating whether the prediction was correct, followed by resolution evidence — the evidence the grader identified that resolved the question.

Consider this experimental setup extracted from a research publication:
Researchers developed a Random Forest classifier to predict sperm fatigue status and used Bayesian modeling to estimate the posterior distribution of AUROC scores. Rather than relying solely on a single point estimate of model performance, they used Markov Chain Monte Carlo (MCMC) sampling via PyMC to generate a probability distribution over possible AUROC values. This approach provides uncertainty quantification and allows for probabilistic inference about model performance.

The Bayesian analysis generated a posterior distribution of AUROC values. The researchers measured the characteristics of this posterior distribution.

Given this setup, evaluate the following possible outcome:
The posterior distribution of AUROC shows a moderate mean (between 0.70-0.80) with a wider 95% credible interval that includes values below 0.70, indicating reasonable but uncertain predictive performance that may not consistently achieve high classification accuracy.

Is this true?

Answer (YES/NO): NO